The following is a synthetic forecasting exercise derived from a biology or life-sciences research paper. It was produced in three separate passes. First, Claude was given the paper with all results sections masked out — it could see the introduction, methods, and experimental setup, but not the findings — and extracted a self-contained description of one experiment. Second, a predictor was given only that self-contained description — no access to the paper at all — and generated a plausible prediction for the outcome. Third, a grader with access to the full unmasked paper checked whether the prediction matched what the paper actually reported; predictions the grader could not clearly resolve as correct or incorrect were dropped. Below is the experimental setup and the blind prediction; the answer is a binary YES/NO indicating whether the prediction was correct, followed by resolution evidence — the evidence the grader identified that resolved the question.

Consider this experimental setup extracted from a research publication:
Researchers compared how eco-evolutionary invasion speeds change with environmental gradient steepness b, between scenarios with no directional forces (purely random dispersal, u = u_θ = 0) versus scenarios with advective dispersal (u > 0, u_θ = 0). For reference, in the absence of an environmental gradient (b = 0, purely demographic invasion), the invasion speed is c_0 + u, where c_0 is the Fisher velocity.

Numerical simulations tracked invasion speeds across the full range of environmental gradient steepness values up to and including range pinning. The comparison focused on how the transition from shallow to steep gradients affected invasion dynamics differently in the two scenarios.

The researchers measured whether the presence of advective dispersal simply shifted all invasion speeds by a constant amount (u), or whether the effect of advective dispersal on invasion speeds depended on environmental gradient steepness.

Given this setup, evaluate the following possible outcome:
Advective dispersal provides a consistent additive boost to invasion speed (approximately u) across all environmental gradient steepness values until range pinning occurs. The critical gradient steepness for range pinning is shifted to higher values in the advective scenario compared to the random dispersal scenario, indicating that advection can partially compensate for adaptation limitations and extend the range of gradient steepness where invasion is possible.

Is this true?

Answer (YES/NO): NO